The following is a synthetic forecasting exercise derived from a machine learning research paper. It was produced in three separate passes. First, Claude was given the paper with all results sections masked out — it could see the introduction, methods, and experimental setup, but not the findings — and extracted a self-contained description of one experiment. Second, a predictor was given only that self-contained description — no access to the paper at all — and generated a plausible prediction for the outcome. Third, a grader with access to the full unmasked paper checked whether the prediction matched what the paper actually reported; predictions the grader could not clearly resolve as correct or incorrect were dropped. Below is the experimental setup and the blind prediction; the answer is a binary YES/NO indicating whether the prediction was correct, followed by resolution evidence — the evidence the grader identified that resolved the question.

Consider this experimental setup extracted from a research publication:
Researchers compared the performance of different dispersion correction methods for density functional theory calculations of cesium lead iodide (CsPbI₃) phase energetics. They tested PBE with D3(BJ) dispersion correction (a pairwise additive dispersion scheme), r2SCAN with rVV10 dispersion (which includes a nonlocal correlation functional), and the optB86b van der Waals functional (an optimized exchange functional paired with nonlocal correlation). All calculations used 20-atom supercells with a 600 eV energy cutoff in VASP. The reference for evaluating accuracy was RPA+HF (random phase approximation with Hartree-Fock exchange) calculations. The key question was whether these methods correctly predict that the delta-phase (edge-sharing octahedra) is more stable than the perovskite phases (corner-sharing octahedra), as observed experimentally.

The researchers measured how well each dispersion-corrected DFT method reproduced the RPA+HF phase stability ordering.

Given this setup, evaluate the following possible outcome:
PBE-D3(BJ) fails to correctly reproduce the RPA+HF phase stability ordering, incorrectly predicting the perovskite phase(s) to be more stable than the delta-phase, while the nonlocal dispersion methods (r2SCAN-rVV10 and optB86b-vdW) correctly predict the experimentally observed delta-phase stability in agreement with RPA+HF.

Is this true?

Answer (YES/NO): NO